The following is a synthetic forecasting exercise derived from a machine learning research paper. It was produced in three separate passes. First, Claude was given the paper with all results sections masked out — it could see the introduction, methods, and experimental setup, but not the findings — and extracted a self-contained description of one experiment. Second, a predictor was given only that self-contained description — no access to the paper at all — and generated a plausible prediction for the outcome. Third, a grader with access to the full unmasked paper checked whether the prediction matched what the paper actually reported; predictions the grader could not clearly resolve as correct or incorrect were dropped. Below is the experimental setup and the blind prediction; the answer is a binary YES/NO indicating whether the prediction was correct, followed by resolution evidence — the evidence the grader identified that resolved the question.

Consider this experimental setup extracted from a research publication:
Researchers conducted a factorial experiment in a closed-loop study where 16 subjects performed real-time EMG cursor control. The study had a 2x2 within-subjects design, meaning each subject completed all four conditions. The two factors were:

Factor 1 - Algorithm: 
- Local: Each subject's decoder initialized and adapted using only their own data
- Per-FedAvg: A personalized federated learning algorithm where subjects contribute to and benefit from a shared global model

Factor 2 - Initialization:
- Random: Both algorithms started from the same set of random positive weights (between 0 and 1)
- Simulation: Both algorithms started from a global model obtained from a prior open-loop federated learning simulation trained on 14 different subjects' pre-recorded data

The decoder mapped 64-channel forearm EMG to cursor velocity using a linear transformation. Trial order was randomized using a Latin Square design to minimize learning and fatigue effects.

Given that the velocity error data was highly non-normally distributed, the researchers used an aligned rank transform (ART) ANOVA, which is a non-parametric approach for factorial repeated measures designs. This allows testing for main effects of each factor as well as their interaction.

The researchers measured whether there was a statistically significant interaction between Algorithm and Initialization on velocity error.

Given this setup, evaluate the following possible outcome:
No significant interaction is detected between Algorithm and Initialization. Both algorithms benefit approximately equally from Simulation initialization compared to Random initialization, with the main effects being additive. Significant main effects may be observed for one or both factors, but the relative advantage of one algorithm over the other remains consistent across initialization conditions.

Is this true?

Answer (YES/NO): YES